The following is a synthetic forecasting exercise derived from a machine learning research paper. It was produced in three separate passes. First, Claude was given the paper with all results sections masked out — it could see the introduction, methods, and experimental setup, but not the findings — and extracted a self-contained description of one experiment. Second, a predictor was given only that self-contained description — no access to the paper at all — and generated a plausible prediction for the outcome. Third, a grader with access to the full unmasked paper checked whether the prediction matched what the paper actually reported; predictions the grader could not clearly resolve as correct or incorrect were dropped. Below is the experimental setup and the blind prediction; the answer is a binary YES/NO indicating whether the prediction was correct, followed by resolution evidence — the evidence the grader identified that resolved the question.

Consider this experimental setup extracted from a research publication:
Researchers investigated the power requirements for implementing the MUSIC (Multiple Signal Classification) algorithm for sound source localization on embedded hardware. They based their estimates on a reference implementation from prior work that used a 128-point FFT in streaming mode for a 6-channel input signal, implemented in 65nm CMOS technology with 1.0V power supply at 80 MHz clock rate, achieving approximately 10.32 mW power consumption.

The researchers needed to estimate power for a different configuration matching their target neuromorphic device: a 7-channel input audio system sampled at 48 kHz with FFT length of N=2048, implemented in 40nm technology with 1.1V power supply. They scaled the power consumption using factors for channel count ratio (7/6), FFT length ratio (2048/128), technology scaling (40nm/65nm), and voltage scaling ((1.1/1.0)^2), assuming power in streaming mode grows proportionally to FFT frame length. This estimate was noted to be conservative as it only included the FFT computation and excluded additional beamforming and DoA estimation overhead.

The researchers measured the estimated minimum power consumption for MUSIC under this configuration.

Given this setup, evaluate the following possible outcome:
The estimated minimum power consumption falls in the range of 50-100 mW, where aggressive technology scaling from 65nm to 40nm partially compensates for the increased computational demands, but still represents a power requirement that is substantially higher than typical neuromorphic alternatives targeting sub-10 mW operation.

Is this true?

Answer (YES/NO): NO